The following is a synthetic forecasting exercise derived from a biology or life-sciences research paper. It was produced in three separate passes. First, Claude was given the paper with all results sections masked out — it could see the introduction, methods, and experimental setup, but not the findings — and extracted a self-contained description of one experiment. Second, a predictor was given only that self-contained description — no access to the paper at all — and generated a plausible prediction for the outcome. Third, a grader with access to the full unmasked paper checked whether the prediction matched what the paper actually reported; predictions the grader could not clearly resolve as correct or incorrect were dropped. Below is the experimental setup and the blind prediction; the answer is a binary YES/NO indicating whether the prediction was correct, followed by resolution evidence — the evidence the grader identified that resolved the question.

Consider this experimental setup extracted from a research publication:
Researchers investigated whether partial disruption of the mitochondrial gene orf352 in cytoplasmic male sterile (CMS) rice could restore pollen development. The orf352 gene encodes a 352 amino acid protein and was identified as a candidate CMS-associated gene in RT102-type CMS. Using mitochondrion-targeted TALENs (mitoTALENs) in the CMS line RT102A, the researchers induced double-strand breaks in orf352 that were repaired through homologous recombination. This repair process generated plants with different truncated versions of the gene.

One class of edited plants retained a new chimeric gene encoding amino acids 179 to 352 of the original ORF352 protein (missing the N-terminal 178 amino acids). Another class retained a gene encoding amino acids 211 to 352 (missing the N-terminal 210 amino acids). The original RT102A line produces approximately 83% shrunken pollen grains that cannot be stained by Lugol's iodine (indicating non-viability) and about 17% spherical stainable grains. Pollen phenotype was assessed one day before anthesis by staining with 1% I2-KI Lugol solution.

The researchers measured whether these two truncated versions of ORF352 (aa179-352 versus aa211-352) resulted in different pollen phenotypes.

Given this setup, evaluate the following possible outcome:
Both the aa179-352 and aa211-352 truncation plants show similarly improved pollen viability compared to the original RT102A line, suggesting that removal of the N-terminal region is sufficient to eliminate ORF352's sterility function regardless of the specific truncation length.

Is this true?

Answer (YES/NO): NO